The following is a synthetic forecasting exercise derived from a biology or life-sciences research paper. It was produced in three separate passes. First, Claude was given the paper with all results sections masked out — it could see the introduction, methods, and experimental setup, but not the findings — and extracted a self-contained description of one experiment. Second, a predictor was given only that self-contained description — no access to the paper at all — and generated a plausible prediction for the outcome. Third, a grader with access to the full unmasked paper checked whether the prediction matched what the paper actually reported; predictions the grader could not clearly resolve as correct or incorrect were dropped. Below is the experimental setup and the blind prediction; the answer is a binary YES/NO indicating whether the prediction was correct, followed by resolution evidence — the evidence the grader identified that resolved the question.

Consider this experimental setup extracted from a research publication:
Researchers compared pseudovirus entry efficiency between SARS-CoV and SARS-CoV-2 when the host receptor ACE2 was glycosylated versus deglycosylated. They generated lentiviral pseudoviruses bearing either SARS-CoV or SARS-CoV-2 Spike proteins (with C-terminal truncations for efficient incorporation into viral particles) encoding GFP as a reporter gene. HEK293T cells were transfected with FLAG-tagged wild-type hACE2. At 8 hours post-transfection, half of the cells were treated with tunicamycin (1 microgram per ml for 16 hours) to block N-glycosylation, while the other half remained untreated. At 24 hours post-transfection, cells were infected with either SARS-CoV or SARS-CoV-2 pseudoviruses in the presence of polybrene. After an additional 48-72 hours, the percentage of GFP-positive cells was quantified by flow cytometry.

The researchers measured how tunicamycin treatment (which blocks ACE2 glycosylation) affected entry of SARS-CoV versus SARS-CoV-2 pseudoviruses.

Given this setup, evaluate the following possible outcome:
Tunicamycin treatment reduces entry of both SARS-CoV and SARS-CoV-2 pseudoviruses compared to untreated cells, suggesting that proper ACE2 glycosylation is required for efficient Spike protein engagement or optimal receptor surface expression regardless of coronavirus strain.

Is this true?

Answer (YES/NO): YES